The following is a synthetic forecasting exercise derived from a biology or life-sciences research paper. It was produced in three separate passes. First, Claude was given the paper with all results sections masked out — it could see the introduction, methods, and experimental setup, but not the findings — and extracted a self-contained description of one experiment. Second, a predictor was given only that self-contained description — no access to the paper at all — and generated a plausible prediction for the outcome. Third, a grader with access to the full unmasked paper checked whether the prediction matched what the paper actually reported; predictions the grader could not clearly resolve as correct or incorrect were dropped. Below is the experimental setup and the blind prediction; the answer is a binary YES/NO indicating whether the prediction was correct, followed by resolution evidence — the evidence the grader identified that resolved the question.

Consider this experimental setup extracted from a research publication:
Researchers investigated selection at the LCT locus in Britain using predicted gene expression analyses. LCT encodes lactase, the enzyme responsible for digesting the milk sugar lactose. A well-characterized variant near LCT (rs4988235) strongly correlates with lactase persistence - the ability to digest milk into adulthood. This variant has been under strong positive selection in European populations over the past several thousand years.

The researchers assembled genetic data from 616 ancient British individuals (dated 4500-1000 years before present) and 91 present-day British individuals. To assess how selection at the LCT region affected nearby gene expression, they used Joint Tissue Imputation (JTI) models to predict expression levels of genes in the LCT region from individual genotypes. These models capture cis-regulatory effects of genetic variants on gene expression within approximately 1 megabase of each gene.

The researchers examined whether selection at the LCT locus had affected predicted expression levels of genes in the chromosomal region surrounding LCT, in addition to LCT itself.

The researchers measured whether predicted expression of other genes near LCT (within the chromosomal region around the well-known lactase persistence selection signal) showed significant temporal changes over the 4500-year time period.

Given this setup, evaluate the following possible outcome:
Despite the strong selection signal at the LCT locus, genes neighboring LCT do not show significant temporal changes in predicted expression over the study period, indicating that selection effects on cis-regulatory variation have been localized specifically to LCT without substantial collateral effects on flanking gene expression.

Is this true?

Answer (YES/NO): NO